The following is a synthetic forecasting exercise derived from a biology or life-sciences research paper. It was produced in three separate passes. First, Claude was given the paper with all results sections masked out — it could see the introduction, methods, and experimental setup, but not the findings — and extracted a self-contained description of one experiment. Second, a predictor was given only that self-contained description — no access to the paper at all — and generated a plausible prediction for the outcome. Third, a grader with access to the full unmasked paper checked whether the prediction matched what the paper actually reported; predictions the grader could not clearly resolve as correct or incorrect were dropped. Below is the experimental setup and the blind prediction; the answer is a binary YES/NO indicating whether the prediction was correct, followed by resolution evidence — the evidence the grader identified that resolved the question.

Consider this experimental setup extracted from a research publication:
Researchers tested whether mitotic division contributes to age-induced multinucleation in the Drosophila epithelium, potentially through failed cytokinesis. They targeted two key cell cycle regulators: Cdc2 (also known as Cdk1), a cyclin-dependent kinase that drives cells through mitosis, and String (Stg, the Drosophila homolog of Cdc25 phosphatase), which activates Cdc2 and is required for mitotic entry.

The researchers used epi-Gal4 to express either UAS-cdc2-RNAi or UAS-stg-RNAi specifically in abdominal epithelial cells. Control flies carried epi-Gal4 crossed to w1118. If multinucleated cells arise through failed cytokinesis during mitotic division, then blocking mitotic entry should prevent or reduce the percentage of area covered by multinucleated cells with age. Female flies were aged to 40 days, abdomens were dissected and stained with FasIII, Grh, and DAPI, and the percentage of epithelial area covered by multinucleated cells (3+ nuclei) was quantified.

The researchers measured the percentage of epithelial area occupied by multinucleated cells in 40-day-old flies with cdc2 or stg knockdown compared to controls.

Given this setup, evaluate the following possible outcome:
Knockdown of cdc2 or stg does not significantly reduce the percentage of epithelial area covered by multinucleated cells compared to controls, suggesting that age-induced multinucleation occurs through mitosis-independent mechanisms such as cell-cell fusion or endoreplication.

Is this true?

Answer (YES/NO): YES